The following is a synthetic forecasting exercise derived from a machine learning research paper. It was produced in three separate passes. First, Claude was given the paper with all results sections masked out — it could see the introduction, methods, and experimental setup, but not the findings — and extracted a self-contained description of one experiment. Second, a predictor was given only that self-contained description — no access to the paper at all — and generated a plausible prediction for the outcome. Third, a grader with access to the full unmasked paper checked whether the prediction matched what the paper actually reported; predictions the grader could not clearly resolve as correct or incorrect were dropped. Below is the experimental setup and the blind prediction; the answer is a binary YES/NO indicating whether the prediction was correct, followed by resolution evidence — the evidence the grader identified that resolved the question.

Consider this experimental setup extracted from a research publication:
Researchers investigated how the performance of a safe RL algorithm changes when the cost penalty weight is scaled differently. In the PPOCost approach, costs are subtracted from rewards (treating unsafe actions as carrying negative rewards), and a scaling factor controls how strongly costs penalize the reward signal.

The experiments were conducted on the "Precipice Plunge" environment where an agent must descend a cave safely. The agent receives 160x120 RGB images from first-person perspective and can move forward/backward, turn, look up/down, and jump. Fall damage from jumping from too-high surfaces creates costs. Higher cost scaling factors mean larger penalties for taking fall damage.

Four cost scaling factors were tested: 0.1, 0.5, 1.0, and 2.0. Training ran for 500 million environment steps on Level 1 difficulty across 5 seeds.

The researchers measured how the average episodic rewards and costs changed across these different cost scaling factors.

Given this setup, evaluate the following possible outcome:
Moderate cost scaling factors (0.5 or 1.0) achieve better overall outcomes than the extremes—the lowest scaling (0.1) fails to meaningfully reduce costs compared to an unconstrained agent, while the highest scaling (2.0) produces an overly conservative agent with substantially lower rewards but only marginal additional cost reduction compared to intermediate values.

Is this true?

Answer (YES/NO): NO